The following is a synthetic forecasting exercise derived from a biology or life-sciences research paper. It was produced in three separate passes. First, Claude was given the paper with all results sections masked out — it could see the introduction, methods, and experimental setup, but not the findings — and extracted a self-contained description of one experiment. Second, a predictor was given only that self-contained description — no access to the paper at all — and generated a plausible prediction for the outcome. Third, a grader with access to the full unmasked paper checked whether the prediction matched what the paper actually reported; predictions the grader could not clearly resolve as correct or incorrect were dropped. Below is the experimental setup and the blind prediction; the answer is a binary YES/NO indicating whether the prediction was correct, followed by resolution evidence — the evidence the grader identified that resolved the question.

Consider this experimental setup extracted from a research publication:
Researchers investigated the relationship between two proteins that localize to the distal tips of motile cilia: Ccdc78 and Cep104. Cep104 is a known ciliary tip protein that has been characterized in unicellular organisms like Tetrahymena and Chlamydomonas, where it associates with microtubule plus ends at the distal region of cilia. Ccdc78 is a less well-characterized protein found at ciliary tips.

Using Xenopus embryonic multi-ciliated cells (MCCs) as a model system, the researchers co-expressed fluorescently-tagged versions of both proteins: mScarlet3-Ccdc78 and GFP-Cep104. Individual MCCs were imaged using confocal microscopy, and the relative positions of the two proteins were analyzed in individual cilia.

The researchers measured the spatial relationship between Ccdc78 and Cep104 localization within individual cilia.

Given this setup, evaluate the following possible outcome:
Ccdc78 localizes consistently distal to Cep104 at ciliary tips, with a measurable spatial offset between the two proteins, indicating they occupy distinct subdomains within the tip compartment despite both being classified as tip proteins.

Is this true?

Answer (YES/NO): NO